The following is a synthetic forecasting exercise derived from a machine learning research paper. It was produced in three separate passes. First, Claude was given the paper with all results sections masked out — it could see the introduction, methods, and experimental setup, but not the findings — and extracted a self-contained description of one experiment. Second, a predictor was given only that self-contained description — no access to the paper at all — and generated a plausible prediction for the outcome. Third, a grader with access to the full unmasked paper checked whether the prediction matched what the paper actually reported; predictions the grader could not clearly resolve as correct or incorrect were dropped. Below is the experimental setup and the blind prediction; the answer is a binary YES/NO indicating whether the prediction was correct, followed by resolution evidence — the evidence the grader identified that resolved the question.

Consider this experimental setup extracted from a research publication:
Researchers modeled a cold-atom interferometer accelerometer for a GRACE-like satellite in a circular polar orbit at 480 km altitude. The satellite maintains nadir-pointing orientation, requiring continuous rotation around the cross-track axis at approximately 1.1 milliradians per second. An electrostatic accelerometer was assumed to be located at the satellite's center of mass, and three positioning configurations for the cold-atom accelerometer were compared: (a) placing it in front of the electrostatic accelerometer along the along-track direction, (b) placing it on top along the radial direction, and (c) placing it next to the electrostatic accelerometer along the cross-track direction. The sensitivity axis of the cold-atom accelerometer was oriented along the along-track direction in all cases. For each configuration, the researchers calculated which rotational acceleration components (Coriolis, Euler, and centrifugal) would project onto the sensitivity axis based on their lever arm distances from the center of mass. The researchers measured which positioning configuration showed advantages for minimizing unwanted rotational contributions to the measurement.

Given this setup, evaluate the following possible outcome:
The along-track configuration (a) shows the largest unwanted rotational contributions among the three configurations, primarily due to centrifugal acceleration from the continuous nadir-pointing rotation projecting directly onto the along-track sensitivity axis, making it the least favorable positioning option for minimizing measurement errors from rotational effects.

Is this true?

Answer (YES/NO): NO